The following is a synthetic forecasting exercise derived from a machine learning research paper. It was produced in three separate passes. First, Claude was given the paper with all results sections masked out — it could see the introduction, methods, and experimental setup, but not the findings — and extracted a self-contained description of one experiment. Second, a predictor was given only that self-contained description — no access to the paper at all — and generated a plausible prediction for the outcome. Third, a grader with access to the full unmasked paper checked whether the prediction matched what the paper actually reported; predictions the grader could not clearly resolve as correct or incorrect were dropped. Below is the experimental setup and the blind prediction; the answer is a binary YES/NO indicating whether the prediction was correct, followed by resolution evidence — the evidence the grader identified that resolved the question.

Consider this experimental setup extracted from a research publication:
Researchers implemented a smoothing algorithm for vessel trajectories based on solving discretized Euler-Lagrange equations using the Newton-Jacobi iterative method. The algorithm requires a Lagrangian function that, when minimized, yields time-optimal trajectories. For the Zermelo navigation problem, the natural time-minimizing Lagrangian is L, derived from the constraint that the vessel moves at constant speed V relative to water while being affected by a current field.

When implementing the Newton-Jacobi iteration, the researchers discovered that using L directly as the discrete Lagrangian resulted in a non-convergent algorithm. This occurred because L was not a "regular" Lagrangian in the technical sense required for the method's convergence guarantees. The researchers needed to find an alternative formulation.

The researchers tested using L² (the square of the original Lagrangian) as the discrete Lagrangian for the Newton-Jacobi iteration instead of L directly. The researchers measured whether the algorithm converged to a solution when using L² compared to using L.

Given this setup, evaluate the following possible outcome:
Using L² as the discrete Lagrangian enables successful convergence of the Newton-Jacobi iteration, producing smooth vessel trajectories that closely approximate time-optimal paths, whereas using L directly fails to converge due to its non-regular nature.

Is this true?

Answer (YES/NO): YES